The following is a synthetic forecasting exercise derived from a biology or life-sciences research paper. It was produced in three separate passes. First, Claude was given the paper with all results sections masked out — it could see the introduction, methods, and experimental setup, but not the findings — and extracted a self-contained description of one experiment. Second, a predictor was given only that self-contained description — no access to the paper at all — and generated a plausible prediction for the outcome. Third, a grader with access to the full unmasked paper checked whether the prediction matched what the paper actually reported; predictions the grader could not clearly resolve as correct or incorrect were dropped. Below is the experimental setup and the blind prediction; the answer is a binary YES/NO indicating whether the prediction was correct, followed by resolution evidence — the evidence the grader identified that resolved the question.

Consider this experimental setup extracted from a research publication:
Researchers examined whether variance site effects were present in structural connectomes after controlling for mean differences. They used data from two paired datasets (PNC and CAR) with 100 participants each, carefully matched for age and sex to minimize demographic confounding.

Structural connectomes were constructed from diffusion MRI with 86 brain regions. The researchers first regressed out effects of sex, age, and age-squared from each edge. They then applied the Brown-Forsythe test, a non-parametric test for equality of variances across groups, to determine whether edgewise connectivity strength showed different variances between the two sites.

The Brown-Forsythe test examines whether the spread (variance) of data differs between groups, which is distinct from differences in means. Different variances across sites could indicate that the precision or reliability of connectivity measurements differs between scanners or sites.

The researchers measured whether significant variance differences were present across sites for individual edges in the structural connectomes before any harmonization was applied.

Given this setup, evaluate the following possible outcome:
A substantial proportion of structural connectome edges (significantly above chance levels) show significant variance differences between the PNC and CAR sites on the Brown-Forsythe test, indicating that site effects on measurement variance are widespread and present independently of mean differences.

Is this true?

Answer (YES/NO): YES